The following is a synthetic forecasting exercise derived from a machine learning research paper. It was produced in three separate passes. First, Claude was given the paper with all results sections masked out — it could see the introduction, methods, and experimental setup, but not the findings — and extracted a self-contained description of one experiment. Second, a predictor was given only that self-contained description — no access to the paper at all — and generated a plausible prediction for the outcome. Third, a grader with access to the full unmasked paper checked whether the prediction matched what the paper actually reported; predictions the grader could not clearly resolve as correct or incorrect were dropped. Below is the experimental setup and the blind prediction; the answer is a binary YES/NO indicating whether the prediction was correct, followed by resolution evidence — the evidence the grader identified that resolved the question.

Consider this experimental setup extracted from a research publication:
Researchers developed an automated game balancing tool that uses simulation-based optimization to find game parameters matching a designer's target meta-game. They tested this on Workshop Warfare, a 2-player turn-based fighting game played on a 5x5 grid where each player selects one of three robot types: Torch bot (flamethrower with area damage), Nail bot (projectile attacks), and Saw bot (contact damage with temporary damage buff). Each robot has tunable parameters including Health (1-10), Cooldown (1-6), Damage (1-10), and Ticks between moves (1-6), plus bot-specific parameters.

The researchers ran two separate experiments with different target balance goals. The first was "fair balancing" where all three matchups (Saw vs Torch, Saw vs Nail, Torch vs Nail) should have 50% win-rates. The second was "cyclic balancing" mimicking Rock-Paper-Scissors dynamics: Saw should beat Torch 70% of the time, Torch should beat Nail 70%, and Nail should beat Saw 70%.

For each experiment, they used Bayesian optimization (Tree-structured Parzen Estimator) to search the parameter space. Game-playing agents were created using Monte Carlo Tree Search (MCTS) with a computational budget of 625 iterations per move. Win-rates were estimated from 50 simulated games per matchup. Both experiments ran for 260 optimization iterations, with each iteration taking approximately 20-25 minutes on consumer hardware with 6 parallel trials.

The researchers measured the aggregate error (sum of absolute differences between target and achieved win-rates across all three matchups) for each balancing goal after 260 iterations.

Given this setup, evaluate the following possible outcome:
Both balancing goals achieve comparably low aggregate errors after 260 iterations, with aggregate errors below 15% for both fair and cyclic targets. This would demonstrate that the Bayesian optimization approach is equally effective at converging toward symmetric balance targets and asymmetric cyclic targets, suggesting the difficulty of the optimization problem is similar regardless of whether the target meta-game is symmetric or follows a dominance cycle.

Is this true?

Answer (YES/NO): NO